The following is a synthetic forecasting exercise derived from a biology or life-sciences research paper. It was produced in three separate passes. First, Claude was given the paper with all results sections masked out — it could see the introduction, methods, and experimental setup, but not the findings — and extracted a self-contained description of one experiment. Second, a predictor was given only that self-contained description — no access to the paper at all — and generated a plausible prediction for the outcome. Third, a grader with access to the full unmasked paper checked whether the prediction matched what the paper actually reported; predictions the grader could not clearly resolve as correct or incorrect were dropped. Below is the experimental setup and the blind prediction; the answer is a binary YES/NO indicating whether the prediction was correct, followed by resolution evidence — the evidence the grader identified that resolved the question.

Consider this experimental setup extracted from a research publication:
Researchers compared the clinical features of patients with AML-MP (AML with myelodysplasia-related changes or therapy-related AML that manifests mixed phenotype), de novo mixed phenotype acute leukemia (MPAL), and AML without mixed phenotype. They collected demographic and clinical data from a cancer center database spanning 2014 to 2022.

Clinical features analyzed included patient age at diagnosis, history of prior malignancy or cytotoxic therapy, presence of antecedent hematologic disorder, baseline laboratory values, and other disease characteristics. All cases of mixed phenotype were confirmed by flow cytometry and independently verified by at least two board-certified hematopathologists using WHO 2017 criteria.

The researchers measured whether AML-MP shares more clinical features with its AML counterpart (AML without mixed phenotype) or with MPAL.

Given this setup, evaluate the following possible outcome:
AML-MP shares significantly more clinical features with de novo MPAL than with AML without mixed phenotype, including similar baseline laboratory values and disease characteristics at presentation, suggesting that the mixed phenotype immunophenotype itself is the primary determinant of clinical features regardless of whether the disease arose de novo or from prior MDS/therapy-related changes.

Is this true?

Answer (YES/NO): NO